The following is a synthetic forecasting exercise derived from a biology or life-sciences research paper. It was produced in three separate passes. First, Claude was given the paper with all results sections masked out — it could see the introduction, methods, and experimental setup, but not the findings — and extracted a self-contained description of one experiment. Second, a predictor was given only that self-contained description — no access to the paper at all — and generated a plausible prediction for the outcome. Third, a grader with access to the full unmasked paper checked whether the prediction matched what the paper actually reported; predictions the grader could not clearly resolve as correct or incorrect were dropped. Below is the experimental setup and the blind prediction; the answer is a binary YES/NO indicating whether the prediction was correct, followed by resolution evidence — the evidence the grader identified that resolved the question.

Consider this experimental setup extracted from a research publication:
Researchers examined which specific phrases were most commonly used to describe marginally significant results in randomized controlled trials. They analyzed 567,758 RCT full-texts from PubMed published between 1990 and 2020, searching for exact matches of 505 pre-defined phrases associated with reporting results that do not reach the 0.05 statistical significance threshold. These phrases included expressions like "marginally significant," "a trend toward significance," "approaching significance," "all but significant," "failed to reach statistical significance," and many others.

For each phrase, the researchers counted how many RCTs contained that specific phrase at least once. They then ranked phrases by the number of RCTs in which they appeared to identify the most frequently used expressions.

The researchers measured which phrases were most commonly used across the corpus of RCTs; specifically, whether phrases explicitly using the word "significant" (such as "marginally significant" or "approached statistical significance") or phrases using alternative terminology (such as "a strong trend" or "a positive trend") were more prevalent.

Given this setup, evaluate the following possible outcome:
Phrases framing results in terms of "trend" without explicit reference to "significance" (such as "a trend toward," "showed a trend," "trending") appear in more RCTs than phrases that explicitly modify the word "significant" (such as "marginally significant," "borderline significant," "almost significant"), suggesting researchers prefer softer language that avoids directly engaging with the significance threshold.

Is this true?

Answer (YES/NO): NO